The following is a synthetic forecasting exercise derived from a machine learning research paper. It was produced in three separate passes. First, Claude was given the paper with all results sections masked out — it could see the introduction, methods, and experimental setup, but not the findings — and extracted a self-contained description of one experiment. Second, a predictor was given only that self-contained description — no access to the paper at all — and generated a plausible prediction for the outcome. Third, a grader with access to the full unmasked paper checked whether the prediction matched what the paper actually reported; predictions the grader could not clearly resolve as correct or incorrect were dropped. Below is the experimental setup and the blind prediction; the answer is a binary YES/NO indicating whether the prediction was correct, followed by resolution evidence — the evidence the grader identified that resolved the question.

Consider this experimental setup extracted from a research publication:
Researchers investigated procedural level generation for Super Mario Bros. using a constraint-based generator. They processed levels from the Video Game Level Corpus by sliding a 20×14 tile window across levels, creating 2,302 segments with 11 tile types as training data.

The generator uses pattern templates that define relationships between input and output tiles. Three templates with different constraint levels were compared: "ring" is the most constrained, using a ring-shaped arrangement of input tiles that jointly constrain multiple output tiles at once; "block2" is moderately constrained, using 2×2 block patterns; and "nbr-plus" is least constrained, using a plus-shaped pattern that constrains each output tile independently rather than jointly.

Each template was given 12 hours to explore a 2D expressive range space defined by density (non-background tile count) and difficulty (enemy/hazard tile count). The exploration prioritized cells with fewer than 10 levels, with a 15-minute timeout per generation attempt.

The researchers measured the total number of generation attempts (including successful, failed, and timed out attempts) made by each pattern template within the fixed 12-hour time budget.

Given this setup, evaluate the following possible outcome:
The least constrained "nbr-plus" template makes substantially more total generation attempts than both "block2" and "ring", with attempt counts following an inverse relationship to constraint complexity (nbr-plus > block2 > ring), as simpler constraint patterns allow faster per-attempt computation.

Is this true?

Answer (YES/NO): NO